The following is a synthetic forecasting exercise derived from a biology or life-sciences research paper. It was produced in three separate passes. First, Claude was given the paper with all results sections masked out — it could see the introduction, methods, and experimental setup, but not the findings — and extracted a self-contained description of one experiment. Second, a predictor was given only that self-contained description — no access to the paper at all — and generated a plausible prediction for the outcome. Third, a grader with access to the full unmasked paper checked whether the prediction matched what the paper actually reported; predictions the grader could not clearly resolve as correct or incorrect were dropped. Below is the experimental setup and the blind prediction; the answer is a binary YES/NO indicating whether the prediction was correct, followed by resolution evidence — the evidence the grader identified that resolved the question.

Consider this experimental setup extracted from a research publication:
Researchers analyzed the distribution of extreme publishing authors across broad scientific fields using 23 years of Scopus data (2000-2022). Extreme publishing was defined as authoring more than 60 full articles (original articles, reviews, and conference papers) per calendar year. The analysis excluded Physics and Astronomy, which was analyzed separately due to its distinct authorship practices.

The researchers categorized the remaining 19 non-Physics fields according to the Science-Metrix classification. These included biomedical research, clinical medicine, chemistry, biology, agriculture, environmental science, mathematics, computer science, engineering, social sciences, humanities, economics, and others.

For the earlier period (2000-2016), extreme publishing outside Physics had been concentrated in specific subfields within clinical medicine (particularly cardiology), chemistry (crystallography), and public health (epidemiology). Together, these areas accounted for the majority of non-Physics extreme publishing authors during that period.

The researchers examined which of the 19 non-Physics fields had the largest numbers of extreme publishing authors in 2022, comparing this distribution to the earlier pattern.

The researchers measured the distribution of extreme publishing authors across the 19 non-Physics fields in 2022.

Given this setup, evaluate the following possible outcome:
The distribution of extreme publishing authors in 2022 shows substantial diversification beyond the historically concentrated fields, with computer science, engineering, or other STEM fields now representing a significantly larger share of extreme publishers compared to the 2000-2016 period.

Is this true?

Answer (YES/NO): YES